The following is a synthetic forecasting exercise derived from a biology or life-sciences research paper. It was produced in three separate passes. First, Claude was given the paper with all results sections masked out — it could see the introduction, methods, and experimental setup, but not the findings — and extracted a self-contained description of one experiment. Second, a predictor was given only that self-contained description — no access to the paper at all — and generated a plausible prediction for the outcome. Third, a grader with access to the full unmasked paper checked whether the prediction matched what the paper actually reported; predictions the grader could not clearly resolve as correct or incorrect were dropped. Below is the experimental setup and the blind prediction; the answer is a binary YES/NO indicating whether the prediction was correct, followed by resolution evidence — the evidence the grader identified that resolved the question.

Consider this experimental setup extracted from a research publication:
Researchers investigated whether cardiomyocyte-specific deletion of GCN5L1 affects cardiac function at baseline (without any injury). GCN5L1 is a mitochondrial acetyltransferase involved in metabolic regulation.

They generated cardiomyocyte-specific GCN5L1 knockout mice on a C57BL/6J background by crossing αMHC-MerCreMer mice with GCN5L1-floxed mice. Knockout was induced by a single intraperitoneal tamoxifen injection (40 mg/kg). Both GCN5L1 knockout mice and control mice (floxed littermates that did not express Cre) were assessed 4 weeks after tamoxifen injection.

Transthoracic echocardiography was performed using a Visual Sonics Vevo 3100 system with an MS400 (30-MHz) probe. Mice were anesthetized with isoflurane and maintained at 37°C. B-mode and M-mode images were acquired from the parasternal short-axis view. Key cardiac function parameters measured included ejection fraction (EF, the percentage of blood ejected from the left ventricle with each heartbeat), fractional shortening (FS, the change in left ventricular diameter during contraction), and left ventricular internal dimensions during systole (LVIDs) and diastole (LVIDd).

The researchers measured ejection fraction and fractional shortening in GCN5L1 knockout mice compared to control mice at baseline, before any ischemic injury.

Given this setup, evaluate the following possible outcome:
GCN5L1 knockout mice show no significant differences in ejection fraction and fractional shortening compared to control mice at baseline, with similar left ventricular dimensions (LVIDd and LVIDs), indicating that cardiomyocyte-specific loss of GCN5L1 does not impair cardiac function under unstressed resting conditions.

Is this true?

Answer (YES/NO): YES